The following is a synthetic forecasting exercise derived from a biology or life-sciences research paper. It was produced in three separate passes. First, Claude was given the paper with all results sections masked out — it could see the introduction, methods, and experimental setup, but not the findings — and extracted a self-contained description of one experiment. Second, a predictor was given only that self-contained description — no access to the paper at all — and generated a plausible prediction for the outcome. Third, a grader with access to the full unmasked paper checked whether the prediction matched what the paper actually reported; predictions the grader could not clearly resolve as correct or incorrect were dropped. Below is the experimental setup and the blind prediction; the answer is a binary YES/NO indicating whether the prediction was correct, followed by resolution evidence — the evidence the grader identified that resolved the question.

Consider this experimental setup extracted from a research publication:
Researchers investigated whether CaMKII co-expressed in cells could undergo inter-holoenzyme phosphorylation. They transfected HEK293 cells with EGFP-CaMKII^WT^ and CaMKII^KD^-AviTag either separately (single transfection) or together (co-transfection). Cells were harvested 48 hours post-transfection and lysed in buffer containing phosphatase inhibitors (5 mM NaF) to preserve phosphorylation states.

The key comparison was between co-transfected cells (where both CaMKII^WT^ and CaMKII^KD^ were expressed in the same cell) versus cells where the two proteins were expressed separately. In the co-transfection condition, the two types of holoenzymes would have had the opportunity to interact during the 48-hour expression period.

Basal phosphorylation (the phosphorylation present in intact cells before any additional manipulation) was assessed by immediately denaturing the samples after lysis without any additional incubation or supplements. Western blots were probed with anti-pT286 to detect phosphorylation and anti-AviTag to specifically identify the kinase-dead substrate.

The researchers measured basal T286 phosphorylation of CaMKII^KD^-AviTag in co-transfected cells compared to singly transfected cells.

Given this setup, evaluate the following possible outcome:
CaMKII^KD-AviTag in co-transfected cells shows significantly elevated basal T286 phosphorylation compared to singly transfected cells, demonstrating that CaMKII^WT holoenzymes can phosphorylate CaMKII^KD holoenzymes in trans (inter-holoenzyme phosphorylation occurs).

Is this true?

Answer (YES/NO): NO